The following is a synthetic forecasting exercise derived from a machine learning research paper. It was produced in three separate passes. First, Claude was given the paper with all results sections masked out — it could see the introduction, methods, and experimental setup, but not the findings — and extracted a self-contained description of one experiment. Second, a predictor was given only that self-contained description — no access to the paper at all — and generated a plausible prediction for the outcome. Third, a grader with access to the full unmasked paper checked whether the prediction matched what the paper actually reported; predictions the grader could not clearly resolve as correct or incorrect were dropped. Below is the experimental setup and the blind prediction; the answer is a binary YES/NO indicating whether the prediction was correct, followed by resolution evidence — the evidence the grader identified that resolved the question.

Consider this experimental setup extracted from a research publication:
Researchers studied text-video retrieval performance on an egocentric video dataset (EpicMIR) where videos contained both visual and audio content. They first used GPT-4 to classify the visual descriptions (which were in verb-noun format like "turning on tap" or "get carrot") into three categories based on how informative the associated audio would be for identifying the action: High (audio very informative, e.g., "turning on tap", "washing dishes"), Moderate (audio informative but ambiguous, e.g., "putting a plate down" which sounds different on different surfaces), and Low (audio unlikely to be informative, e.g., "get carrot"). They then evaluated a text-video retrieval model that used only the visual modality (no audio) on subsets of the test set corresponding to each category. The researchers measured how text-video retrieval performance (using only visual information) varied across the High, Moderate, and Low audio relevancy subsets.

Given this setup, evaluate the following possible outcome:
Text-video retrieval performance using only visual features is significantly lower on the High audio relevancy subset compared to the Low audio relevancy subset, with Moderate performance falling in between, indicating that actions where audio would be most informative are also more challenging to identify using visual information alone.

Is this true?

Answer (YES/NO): NO